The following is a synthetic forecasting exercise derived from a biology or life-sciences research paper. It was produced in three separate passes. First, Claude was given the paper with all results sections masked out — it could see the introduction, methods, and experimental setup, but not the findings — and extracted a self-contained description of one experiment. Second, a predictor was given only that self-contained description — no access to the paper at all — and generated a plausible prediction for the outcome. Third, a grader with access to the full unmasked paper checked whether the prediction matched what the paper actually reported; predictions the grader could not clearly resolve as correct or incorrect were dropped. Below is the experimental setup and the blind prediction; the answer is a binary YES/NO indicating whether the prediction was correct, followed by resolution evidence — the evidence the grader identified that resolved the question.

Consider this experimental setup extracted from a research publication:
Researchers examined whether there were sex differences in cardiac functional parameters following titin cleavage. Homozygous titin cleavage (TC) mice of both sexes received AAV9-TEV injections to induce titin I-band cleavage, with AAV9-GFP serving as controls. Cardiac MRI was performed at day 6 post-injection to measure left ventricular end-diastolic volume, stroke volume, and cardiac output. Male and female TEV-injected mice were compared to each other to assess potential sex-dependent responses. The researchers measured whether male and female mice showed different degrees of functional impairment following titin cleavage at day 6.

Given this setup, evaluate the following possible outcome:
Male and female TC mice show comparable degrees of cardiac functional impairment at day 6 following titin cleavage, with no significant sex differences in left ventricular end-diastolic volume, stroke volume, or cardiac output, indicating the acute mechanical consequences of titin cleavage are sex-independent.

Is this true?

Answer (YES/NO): NO